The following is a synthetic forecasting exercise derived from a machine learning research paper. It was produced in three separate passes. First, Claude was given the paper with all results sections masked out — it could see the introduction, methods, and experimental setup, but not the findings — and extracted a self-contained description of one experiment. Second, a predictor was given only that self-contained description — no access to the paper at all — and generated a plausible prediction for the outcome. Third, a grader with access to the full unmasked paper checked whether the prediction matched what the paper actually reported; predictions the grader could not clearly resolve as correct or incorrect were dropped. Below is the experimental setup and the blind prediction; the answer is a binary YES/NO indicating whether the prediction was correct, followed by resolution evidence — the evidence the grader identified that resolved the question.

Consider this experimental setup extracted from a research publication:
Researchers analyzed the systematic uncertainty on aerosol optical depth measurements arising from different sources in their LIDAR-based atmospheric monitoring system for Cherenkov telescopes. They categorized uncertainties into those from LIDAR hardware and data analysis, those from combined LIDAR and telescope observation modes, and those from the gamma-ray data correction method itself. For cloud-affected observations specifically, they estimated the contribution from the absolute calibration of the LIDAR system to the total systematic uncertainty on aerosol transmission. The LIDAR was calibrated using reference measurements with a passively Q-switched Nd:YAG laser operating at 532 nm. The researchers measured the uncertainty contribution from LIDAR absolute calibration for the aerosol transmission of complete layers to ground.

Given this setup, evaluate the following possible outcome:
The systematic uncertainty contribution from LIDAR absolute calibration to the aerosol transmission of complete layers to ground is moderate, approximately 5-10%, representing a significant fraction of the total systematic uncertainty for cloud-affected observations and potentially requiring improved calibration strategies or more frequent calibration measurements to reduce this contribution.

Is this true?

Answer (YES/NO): NO